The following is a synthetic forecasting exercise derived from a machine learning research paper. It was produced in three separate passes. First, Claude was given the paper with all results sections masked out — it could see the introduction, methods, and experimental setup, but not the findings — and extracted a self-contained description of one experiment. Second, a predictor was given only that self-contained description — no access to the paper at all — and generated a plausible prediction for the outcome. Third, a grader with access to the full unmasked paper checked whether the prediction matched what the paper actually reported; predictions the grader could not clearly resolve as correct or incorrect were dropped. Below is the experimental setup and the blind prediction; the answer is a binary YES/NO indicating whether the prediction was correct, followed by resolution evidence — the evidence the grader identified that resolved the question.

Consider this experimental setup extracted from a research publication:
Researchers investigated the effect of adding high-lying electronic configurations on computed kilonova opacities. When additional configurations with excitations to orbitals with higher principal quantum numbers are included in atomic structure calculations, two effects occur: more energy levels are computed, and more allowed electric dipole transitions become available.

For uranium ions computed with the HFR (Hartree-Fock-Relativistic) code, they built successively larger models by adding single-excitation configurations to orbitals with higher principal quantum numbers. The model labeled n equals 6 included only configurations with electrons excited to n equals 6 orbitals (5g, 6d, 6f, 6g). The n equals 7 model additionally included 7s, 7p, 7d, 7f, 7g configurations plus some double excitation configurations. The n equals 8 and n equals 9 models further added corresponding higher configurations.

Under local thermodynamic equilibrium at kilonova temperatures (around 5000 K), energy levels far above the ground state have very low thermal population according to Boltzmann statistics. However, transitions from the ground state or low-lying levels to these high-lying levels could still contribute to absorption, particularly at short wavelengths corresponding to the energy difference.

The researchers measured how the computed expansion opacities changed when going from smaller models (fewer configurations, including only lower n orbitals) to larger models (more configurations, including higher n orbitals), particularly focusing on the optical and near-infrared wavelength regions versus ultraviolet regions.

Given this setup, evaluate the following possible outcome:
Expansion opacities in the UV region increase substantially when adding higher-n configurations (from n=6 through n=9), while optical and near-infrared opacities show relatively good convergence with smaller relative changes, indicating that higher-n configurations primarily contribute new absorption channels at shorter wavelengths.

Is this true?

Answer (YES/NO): YES